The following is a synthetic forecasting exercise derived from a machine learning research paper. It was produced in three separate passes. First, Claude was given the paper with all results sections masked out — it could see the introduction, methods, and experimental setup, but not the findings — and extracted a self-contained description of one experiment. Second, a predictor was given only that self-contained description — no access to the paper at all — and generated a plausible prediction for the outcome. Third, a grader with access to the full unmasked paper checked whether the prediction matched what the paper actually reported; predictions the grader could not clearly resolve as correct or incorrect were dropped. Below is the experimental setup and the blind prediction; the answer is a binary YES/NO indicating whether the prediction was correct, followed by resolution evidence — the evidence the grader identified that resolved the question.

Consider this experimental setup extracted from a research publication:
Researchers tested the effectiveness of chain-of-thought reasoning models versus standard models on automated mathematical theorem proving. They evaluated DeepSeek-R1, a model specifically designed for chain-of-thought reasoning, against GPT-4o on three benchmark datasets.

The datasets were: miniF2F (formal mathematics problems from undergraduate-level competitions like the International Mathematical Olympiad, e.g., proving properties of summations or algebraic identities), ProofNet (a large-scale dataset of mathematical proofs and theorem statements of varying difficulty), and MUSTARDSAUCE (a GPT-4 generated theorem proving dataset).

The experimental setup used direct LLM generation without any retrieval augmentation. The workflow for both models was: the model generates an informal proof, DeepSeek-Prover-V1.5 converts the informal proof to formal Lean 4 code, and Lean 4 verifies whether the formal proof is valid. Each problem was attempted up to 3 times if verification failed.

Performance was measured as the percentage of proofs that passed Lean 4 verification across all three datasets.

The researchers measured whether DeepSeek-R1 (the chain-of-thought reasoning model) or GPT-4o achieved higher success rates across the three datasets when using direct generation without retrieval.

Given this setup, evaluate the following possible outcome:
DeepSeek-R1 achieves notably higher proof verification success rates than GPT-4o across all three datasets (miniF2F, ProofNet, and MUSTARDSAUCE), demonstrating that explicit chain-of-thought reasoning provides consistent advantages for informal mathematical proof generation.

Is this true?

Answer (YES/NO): NO